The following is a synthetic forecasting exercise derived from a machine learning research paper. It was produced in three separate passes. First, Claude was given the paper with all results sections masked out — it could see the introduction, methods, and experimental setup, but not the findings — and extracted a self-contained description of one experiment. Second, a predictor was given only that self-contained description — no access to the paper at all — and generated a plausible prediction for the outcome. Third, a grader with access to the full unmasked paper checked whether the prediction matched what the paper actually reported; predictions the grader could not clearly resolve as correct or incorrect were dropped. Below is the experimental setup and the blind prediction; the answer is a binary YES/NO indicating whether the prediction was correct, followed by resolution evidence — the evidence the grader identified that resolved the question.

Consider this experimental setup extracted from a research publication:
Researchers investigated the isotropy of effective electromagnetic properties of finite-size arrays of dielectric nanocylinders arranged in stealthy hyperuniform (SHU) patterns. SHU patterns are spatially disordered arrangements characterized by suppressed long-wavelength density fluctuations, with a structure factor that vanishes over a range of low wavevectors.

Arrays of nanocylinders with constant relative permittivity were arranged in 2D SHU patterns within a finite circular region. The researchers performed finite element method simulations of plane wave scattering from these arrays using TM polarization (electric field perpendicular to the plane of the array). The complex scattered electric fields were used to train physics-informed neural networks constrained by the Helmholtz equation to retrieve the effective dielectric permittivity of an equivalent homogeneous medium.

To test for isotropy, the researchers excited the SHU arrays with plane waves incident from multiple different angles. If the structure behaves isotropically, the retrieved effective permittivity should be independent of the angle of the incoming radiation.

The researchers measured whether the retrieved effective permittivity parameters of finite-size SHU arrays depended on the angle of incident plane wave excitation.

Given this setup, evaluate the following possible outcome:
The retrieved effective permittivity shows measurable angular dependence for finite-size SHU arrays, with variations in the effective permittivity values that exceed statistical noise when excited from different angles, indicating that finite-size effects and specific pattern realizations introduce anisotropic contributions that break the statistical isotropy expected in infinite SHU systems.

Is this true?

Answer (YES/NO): NO